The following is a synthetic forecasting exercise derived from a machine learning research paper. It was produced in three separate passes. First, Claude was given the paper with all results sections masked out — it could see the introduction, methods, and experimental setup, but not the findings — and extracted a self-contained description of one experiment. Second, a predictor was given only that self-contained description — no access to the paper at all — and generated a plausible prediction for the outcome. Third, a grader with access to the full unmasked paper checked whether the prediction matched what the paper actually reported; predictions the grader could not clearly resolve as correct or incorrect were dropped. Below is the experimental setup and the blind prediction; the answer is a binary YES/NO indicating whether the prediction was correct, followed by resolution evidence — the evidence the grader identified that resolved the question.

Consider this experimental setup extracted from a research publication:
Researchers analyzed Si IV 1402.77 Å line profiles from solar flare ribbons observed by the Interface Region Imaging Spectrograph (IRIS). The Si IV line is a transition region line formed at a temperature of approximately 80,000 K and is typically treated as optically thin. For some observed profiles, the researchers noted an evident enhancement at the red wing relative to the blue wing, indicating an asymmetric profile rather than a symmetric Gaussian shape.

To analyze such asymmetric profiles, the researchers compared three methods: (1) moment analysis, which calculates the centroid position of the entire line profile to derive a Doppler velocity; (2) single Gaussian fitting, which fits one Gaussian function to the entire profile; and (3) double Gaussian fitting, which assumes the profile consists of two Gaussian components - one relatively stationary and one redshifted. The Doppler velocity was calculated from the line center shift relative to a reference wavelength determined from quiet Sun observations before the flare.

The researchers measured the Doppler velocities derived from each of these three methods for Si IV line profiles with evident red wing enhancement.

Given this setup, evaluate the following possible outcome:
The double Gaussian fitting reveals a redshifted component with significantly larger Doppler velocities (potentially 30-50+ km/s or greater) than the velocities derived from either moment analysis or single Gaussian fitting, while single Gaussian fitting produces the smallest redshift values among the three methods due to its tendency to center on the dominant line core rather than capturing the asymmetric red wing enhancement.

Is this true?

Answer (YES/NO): NO